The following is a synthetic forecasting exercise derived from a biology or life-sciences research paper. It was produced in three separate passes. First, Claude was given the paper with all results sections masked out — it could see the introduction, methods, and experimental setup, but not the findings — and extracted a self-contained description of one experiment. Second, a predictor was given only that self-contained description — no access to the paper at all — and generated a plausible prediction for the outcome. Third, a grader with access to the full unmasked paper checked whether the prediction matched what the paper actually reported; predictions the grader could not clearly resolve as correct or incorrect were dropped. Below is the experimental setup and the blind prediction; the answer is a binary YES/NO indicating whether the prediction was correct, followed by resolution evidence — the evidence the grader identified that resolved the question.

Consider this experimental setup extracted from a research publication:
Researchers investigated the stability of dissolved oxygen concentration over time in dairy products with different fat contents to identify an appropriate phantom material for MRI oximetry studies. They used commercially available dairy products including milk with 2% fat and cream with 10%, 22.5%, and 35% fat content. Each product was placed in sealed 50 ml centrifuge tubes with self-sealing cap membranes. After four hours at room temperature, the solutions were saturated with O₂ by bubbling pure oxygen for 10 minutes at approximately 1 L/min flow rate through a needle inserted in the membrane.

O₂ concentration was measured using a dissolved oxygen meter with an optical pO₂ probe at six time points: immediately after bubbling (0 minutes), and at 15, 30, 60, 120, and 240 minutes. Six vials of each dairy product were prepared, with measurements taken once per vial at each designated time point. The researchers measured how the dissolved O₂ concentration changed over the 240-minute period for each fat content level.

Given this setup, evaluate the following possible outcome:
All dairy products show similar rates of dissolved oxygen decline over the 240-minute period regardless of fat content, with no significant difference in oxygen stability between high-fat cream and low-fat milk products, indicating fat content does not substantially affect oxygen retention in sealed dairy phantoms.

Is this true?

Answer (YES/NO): NO